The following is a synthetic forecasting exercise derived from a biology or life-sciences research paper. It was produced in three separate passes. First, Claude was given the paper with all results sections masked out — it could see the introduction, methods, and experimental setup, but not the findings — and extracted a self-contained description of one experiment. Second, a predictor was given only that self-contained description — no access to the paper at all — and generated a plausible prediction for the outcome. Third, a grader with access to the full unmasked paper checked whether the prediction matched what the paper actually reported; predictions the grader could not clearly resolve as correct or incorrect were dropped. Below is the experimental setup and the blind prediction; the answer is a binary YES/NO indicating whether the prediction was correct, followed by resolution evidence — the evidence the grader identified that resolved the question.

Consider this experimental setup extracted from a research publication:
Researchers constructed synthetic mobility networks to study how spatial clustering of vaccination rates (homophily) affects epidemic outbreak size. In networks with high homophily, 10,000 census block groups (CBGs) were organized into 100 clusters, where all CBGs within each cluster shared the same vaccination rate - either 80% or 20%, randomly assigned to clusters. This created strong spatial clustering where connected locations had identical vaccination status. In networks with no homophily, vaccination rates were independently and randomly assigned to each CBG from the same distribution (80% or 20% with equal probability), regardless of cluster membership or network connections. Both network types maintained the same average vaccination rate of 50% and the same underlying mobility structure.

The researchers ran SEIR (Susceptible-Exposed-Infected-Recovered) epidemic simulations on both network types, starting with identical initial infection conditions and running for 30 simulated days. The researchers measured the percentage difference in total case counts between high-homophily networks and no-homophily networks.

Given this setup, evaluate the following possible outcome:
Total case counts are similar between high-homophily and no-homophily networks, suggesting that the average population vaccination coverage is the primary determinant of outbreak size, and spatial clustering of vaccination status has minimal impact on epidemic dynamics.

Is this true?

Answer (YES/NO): NO